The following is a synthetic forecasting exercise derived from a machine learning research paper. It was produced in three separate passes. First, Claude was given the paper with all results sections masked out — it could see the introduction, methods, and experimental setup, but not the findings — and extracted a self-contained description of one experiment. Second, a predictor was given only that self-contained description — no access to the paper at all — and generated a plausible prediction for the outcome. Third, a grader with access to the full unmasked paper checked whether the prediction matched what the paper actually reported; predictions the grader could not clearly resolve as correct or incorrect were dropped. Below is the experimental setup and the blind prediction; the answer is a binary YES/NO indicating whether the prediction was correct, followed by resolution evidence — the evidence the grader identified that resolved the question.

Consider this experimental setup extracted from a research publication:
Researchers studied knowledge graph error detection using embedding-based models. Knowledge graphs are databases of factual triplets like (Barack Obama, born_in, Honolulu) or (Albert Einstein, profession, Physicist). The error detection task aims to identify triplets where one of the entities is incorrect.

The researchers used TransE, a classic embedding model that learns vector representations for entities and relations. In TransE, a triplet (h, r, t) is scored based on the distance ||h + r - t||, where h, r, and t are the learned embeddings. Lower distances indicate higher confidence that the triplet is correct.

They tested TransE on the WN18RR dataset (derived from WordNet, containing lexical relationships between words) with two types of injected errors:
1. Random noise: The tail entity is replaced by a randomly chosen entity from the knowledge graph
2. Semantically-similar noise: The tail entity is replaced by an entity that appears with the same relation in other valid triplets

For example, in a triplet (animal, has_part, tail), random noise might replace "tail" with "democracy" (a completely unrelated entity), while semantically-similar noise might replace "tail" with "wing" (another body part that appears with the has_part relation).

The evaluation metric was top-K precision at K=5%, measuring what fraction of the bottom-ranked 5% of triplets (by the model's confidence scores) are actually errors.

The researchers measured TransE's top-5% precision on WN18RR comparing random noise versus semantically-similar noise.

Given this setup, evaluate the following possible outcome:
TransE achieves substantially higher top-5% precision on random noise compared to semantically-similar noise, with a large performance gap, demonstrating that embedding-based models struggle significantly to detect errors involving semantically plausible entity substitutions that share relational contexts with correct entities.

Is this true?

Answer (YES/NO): YES